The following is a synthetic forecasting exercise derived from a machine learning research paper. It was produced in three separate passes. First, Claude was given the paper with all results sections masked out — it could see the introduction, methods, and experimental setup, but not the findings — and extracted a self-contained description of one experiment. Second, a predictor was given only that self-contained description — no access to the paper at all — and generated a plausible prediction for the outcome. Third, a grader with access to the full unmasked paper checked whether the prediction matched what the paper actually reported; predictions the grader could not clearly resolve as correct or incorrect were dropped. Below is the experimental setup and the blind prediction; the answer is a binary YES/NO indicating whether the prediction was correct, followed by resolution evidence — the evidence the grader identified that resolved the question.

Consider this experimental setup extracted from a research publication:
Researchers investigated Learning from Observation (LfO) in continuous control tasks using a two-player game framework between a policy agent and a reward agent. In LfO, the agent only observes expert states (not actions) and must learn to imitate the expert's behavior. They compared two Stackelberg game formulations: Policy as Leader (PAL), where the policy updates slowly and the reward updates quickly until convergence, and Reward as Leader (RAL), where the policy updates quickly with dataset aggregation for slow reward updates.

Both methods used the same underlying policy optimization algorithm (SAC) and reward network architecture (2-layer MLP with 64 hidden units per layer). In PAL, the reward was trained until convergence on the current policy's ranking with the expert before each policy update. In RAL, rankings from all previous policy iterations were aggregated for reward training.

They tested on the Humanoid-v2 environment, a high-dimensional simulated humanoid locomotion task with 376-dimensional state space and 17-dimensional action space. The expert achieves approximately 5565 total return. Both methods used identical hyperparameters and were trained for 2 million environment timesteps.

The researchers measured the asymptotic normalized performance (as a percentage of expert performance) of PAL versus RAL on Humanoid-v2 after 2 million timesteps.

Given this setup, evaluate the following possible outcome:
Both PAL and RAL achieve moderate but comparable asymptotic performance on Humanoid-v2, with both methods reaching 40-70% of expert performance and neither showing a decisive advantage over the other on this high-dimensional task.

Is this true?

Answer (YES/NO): NO